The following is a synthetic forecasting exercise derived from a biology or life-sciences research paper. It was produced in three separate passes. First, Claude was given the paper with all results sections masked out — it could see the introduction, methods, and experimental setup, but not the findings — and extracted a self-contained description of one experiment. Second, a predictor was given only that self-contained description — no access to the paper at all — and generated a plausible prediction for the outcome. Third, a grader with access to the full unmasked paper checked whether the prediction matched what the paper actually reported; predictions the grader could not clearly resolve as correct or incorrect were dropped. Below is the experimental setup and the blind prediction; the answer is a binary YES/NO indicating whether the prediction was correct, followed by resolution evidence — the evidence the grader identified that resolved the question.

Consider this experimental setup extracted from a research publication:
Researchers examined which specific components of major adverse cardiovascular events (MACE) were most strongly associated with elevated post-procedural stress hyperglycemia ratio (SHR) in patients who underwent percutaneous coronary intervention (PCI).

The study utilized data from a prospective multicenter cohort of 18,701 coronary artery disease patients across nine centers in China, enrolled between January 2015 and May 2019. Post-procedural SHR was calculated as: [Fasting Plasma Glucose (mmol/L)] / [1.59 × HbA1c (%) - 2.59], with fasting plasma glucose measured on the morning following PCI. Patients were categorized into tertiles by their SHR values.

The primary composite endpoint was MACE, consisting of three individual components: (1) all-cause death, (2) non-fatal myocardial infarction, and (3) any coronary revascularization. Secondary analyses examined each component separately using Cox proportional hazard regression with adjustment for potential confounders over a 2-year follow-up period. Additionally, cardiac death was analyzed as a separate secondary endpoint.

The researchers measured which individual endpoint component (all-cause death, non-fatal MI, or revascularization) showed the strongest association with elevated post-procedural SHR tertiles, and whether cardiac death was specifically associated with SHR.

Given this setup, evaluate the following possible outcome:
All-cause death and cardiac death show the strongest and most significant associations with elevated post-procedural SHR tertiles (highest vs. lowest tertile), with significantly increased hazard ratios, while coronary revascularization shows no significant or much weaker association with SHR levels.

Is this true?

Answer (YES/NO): YES